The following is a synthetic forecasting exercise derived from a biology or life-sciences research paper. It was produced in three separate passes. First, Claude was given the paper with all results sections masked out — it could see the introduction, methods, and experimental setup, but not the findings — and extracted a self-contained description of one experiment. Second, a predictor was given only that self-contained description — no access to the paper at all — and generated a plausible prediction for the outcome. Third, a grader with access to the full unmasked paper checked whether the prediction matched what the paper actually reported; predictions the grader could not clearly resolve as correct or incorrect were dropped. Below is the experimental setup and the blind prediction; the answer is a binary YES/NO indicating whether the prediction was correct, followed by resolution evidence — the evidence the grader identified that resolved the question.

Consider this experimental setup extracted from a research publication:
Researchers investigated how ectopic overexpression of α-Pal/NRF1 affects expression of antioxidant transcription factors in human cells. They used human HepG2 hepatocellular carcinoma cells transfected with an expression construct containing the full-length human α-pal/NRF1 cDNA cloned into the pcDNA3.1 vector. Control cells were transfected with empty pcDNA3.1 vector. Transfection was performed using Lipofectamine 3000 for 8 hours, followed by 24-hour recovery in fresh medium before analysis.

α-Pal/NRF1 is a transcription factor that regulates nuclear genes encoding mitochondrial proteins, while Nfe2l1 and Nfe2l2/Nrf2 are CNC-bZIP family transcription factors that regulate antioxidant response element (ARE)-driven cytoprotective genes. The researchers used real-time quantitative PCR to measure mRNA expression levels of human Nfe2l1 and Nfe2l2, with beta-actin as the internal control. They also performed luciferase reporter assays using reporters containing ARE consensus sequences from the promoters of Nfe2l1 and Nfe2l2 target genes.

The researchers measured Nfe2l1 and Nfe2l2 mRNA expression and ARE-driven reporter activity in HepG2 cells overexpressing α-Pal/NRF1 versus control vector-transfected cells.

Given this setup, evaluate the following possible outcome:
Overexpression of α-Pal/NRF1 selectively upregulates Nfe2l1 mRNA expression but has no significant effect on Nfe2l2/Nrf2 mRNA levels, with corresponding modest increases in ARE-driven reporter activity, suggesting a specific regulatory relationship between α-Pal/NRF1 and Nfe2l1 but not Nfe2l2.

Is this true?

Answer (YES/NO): NO